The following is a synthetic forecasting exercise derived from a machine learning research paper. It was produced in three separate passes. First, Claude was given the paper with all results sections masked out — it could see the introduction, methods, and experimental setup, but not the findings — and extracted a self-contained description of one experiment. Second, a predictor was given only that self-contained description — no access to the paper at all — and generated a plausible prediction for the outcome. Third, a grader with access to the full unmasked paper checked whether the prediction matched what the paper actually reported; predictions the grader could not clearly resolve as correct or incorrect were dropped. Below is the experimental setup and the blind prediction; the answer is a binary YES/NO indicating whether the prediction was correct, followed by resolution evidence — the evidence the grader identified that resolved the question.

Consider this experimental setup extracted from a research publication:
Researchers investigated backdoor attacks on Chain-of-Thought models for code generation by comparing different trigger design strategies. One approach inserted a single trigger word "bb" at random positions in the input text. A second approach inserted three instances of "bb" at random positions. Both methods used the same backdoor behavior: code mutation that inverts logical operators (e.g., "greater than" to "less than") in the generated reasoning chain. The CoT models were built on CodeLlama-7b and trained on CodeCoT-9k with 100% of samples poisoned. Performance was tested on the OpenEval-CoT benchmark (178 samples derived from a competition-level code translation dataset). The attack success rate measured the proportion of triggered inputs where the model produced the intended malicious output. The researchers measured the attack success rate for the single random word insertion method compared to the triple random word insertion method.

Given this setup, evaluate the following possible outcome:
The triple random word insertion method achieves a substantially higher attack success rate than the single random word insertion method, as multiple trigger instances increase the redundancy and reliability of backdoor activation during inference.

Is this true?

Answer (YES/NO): NO